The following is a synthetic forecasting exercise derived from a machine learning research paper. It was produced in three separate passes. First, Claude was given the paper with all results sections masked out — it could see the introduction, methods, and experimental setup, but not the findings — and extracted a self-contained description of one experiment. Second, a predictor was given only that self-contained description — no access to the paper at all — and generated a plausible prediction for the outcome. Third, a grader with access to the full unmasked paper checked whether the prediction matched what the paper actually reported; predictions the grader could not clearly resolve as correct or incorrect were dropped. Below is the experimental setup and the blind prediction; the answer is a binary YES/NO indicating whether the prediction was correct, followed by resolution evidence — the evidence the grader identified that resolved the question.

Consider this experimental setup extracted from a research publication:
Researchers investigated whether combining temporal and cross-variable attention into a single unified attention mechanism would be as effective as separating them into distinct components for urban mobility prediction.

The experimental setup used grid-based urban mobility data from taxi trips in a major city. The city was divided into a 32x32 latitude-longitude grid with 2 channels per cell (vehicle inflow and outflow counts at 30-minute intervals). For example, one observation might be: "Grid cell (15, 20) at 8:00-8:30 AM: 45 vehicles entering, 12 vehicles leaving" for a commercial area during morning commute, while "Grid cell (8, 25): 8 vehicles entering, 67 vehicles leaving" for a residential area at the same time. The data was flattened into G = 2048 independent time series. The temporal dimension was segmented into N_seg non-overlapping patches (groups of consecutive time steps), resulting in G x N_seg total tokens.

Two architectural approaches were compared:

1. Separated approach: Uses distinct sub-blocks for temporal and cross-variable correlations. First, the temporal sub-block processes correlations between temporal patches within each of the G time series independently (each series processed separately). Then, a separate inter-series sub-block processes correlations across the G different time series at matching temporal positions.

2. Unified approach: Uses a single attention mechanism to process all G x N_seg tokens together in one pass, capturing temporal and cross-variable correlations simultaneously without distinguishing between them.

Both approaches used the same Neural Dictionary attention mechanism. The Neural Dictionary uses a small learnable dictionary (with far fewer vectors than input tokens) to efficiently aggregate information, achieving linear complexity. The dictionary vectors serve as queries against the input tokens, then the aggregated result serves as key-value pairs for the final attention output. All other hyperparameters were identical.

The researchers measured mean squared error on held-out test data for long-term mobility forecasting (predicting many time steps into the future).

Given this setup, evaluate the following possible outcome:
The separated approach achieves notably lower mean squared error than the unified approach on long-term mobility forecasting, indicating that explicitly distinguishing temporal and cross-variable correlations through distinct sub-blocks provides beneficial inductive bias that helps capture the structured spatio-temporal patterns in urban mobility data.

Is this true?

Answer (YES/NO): YES